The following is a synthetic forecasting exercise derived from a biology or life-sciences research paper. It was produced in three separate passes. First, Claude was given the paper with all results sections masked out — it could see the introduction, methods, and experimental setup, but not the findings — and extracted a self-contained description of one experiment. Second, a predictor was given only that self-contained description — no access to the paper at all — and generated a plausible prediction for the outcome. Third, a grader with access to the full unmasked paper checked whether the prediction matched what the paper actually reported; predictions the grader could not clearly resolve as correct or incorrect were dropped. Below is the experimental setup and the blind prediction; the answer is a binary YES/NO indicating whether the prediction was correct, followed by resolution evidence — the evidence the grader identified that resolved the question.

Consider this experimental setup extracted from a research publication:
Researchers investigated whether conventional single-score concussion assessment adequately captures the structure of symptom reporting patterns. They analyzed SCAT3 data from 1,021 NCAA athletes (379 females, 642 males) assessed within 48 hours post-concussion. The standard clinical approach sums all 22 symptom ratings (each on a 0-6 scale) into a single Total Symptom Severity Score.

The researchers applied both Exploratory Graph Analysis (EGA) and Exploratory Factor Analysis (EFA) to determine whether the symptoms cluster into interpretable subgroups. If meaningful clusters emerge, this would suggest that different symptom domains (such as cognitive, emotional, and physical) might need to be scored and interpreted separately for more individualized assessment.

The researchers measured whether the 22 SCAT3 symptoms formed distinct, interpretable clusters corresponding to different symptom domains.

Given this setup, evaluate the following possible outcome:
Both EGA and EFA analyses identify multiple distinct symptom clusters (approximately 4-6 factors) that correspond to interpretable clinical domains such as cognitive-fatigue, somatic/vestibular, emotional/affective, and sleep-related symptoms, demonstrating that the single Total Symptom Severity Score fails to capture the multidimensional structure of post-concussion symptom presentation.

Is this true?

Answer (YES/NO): YES